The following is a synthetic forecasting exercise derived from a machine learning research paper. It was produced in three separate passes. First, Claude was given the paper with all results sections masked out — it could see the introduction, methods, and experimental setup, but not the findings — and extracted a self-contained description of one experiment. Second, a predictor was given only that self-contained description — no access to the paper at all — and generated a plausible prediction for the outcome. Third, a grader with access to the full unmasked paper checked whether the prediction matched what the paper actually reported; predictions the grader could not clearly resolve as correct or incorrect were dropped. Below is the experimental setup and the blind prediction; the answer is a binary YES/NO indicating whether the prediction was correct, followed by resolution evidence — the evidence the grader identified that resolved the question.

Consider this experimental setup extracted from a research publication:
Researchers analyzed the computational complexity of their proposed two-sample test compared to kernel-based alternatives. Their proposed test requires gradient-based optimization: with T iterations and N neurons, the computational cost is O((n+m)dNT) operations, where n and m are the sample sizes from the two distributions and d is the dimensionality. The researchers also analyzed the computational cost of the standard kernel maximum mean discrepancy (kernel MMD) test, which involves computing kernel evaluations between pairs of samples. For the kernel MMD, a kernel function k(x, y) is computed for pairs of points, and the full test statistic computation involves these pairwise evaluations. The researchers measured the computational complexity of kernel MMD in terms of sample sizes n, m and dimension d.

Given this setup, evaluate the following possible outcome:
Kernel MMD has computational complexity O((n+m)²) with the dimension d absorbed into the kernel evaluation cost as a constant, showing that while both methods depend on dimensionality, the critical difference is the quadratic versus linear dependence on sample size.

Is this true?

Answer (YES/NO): NO